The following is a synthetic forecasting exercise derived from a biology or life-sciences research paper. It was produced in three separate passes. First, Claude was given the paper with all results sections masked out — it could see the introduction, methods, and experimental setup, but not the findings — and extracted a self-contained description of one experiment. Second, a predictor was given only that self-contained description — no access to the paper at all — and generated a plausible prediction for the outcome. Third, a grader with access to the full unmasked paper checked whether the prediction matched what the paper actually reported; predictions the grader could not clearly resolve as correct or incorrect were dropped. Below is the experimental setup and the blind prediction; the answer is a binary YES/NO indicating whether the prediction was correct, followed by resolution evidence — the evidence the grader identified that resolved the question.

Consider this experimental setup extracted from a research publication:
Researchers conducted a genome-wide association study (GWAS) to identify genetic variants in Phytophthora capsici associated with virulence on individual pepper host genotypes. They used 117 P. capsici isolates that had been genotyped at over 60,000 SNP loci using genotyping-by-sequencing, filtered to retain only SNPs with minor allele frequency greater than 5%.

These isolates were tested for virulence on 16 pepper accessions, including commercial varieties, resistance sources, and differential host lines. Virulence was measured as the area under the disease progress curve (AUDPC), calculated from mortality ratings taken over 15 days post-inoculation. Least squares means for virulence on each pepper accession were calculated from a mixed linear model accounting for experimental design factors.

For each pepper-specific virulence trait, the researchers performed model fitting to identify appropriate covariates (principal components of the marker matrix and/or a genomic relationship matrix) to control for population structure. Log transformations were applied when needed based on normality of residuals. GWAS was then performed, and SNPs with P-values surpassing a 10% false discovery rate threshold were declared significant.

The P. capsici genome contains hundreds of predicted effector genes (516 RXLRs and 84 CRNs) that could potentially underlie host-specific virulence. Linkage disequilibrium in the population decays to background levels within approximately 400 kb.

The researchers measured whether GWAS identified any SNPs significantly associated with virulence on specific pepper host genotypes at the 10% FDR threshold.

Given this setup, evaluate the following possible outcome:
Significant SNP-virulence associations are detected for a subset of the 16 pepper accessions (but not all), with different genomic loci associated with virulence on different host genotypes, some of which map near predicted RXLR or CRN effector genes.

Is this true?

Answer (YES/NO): NO